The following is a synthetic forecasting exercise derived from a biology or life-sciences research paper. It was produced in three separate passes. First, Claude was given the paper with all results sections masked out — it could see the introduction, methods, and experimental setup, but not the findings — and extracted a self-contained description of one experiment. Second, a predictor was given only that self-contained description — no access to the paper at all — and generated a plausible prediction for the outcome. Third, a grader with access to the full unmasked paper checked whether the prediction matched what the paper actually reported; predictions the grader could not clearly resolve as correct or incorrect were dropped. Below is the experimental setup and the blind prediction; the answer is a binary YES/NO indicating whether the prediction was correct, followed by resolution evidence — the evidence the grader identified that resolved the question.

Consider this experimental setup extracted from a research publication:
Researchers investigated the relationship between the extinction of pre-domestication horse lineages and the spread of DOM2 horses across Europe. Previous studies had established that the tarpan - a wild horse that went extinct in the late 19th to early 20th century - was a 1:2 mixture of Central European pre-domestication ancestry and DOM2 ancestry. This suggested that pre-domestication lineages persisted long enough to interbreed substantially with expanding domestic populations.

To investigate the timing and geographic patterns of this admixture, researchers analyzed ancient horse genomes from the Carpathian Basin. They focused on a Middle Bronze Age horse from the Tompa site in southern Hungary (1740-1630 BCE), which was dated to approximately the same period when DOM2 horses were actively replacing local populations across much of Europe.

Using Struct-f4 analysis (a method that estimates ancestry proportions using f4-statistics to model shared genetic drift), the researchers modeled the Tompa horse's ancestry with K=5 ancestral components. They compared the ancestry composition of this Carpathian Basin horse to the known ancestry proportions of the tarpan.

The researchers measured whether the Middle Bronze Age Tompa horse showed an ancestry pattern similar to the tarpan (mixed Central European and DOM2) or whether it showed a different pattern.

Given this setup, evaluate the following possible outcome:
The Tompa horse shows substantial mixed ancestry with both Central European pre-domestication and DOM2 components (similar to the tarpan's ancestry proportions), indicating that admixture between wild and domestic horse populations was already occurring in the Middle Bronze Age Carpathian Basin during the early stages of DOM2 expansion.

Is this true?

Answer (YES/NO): NO